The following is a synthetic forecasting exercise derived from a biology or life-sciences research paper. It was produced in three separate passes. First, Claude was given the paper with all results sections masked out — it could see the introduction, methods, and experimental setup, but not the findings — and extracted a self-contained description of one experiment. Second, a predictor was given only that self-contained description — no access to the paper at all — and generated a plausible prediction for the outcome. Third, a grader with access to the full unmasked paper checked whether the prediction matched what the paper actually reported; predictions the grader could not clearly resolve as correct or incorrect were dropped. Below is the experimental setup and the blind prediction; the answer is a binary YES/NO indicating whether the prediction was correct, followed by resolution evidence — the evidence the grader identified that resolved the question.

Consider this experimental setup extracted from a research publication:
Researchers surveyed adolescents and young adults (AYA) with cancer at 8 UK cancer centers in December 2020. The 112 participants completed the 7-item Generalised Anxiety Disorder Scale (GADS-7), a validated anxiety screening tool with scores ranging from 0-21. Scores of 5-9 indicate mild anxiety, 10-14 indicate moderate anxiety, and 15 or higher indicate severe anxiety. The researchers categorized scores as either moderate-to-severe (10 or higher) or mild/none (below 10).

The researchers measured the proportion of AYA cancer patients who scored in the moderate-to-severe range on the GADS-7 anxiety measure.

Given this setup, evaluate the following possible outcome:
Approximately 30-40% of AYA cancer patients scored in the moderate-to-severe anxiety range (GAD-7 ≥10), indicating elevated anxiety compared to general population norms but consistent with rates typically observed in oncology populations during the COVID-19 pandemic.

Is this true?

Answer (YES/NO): YES